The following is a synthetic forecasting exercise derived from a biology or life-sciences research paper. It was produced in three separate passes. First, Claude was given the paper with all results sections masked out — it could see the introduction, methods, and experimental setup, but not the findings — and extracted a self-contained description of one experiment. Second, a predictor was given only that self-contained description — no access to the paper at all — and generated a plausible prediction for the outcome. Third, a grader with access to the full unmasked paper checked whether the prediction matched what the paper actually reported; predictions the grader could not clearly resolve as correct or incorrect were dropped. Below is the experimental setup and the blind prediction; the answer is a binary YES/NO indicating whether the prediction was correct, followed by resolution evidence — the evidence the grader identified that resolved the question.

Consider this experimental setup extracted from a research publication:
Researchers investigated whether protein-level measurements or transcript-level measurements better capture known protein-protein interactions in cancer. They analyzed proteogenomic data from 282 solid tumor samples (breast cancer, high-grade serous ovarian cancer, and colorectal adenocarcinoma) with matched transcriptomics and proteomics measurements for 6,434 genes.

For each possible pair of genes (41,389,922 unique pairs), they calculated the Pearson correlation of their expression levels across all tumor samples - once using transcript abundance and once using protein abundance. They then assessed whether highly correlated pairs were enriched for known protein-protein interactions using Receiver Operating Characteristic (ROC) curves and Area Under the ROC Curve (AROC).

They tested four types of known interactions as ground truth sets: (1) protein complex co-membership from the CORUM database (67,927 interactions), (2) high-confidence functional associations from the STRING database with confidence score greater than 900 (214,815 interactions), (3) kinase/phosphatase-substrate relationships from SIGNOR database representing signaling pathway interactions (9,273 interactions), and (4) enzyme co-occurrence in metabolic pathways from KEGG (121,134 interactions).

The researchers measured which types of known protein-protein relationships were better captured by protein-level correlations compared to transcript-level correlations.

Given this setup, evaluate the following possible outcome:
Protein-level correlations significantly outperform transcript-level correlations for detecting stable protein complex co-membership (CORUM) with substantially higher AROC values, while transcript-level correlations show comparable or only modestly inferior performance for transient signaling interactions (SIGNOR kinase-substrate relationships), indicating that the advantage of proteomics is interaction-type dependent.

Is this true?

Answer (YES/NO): YES